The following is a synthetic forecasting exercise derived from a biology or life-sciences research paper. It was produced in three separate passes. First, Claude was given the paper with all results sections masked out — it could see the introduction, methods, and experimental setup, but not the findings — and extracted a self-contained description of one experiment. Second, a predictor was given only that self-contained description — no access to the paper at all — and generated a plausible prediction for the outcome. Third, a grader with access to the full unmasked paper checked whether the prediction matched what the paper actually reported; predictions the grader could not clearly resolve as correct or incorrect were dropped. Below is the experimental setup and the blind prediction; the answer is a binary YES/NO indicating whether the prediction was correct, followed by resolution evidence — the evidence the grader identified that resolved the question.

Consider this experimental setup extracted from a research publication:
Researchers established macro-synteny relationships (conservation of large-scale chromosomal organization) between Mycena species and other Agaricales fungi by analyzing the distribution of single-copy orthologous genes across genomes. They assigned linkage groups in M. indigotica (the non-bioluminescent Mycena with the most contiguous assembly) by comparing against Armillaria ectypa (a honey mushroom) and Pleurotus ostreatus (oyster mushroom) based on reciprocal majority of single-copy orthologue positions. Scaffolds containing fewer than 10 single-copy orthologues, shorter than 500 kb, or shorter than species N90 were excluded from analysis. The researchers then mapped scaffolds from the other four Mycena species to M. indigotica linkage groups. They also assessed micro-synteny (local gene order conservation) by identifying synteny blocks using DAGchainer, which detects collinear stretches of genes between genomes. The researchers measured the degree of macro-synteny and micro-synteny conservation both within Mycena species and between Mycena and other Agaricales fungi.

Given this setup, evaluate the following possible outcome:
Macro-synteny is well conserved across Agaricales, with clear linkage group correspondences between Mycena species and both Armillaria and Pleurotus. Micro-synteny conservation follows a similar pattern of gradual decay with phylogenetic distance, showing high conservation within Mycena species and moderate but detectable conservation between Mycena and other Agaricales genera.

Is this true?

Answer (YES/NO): NO